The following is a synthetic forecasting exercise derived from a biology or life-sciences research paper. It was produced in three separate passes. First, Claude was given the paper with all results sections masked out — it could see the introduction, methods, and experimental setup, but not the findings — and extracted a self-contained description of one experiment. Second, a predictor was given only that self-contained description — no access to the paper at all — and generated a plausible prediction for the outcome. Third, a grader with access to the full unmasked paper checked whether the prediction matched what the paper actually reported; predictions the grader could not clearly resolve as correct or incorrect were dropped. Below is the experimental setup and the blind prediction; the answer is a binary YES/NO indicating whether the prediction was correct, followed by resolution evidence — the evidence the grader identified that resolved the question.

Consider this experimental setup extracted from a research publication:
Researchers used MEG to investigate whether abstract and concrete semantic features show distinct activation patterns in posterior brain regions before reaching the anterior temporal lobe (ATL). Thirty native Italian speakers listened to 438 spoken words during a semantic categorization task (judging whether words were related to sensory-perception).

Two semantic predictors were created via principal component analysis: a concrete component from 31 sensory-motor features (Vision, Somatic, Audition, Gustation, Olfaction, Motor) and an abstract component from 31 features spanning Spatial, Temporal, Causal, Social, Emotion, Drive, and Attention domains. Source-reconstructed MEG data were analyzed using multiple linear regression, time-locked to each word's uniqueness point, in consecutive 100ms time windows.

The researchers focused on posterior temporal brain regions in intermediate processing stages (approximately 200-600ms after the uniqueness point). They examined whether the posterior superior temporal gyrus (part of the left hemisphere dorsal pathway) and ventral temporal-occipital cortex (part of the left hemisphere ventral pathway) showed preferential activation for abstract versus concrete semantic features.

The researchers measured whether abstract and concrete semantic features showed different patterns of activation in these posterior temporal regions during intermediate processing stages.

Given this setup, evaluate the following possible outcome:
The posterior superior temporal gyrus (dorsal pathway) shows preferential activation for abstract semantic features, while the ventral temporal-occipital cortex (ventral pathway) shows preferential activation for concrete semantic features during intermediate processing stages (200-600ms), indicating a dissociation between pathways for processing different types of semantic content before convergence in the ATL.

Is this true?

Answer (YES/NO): YES